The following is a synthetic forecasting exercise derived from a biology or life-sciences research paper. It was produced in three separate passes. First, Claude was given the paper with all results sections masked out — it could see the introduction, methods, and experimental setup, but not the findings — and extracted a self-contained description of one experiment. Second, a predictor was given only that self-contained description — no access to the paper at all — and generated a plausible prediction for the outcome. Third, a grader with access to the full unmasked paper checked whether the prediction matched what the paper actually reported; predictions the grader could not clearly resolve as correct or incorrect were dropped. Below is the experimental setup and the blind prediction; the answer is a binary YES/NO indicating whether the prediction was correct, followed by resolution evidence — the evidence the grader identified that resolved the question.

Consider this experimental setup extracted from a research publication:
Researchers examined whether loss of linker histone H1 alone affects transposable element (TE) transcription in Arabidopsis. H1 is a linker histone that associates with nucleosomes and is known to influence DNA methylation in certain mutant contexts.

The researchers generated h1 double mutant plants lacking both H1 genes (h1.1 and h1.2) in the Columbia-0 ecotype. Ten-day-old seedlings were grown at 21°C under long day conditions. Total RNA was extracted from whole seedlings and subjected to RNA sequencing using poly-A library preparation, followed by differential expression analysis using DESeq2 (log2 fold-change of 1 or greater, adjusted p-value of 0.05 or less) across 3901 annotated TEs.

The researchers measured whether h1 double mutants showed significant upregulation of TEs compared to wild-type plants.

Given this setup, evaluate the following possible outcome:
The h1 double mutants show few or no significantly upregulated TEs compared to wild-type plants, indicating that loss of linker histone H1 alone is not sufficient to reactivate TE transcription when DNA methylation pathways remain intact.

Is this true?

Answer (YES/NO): YES